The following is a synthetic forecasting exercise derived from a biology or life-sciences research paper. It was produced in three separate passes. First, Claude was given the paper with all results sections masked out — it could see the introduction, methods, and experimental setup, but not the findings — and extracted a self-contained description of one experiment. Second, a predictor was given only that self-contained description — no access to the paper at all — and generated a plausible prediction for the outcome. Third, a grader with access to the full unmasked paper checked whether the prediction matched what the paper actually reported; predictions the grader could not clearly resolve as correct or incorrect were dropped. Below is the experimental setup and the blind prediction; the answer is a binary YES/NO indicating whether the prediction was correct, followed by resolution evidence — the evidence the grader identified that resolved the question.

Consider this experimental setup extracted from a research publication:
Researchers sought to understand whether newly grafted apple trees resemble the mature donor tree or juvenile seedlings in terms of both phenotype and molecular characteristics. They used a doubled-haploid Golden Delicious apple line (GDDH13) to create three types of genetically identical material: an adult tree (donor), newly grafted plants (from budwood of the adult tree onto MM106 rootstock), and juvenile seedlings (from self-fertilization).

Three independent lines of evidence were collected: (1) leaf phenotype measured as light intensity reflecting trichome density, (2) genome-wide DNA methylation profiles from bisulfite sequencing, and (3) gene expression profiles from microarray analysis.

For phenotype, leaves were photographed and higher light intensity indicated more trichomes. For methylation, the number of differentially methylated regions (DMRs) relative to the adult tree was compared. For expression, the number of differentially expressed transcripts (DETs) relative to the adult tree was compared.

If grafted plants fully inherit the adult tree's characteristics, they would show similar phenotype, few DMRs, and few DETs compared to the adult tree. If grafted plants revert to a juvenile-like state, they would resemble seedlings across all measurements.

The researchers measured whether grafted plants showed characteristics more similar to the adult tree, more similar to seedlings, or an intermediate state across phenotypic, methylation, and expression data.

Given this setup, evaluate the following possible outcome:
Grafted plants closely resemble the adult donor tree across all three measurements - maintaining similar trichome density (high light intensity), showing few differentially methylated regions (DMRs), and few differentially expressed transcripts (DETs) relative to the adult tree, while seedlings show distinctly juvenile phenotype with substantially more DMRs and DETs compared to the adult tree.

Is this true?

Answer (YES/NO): NO